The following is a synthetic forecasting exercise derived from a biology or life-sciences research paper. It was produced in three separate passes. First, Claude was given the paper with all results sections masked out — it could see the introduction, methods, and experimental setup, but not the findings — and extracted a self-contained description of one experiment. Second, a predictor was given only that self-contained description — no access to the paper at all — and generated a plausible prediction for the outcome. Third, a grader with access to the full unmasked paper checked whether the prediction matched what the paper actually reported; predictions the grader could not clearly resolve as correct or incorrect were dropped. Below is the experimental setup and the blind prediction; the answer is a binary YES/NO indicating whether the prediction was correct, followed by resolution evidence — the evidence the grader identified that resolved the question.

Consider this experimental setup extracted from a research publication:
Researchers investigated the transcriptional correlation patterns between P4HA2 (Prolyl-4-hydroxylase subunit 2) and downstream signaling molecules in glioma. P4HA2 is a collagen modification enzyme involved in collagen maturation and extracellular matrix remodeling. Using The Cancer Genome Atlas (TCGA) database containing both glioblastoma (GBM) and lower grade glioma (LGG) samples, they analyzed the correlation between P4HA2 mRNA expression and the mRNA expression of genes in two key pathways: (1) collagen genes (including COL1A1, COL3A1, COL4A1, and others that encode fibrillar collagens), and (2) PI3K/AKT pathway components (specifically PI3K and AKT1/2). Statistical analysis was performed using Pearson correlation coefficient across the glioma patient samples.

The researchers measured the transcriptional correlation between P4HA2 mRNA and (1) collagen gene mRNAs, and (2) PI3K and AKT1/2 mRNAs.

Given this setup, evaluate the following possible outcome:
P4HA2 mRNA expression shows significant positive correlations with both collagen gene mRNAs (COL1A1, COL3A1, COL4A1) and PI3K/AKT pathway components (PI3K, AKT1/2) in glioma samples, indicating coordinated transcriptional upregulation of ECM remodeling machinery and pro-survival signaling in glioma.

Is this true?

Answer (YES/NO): NO